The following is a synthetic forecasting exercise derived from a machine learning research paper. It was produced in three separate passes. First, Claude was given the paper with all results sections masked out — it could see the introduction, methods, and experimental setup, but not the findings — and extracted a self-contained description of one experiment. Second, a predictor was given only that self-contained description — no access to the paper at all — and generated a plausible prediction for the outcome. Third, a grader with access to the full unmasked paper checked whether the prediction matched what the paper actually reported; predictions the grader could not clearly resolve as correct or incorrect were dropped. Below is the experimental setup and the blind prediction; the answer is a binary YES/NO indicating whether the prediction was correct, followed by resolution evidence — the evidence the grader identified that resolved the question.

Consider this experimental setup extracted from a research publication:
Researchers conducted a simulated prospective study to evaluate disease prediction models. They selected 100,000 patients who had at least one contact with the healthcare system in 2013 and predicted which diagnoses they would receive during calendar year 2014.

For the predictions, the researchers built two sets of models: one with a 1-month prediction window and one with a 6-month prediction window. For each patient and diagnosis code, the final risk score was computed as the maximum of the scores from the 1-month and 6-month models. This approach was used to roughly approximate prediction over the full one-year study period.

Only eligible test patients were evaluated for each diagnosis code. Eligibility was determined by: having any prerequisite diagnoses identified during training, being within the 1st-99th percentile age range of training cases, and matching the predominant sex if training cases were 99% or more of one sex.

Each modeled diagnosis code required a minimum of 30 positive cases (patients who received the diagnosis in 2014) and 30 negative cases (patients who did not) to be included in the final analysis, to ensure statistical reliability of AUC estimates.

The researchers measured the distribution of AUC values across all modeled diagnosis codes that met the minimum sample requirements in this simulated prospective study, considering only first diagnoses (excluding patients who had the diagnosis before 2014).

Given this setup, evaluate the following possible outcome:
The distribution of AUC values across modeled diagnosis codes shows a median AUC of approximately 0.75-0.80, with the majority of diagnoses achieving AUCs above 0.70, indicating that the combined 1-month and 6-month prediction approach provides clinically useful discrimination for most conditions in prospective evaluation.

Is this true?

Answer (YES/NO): NO